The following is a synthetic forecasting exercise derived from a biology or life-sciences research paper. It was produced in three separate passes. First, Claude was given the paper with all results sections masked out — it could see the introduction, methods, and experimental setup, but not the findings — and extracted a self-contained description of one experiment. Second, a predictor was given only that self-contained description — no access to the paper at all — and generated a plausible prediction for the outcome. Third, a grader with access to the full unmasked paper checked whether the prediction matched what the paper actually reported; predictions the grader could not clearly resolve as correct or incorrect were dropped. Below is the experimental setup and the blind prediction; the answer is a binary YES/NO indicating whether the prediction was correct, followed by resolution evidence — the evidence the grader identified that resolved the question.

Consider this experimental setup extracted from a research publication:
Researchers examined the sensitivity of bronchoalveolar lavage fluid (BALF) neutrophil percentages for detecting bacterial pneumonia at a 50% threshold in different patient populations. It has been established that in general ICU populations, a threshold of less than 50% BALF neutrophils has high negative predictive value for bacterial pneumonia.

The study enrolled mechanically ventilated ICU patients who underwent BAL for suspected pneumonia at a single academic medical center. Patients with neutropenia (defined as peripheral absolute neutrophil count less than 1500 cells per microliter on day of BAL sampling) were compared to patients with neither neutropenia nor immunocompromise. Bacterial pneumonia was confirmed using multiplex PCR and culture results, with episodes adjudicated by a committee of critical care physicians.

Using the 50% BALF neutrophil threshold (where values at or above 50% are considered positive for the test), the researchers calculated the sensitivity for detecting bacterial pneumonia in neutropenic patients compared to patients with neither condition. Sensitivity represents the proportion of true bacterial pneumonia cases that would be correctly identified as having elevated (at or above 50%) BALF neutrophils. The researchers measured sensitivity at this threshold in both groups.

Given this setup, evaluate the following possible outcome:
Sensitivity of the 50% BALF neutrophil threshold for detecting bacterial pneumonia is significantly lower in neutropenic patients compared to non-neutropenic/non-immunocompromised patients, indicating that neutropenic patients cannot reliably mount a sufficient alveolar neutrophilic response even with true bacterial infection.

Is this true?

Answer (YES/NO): YES